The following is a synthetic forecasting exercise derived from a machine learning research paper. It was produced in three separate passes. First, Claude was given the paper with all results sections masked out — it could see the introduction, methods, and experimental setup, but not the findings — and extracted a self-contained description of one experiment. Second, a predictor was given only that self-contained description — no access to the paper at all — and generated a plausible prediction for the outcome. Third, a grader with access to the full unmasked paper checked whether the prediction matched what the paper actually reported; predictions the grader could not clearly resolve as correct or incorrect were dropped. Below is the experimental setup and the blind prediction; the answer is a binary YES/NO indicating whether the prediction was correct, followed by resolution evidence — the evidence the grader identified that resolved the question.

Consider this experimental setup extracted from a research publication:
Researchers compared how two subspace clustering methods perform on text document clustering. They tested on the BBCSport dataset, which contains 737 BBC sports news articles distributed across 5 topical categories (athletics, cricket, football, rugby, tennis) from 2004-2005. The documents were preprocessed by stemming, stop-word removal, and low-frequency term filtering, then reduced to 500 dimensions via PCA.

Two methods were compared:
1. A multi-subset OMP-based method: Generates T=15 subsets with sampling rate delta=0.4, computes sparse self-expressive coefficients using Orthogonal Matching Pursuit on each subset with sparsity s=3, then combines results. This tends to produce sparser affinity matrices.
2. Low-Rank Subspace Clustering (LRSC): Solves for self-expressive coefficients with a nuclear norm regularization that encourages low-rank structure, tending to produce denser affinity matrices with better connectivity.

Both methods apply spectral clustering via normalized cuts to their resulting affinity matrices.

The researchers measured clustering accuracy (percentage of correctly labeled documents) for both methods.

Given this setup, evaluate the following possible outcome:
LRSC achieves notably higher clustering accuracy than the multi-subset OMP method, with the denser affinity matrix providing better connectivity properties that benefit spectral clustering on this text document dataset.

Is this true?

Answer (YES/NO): YES